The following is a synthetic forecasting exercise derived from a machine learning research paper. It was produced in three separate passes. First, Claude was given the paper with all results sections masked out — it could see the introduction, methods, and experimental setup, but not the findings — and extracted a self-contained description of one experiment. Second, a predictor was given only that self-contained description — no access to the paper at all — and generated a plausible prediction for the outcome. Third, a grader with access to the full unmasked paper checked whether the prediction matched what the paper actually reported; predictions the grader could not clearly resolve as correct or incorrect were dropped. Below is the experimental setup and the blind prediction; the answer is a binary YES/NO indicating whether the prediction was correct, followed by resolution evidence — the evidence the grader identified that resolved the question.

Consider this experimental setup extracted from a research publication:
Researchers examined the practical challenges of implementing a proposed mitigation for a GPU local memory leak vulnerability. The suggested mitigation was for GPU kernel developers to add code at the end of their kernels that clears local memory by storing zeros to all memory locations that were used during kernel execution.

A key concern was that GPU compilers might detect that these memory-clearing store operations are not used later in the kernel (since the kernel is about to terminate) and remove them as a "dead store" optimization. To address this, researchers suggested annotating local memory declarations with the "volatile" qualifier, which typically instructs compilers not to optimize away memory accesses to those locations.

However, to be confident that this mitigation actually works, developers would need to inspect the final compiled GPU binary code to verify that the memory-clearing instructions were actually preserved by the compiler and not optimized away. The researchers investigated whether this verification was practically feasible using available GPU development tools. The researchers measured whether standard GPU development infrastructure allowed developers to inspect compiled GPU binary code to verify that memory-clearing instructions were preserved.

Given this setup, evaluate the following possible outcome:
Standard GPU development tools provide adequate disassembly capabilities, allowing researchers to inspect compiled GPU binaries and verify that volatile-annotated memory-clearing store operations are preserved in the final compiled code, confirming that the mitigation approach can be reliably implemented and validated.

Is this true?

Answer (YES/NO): NO